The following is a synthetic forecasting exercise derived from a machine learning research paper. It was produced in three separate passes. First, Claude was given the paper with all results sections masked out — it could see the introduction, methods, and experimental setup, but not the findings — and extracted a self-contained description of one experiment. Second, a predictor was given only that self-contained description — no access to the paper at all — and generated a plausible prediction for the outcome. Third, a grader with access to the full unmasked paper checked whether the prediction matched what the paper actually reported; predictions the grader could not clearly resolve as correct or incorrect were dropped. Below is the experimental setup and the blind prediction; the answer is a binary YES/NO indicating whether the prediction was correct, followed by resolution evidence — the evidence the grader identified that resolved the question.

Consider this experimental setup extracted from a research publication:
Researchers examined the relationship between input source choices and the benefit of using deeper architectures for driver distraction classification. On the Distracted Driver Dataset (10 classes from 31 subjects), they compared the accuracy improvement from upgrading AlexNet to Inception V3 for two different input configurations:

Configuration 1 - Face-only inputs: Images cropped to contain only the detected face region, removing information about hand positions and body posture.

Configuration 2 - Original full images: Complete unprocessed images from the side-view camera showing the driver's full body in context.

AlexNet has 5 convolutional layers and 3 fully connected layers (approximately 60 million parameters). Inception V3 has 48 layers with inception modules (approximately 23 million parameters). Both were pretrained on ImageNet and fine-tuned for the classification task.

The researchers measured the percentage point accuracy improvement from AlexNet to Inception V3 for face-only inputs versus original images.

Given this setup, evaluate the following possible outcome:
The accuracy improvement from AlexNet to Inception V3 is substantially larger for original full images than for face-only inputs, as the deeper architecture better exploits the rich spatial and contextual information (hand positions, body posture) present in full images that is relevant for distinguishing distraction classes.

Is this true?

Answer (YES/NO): NO